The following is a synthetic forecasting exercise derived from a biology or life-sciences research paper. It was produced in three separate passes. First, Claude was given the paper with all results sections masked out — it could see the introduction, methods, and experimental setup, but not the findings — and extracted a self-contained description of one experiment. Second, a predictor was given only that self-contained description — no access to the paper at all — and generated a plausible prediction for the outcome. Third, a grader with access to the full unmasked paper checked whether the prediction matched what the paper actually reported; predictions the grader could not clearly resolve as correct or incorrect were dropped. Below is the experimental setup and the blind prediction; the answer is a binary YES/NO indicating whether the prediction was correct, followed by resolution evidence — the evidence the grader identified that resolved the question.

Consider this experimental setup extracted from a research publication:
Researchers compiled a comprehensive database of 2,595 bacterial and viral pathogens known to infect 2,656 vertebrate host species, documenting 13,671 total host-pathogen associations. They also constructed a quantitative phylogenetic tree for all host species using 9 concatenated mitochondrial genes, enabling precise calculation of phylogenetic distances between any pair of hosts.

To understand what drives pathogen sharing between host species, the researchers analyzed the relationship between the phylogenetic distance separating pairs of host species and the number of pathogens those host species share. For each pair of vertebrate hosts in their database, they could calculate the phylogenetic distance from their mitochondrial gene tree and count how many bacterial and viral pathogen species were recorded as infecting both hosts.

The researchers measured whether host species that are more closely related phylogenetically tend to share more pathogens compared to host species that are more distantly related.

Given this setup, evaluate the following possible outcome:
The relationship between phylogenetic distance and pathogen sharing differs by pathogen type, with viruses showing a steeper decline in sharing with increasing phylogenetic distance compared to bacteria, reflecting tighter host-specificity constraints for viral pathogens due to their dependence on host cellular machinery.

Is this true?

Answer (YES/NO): YES